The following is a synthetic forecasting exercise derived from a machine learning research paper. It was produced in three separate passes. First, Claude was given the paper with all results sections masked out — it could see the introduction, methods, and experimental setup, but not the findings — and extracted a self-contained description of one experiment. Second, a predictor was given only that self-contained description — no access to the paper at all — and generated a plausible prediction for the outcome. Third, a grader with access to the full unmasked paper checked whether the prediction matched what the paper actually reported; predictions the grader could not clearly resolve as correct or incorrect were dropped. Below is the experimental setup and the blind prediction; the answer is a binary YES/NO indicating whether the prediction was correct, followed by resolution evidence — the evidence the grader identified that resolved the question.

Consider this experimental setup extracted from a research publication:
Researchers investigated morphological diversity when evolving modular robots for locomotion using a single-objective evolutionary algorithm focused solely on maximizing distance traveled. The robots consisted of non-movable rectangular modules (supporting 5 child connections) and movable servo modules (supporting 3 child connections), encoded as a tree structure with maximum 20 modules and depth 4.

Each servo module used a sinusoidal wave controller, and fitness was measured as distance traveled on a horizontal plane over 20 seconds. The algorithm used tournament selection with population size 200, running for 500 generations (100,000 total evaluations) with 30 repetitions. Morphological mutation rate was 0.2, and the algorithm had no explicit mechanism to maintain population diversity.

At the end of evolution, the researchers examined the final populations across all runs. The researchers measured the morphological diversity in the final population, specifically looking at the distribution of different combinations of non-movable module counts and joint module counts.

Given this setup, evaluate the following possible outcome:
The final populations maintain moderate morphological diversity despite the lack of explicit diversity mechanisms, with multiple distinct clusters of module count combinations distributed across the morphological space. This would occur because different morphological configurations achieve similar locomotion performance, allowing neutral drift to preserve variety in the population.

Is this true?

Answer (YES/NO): NO